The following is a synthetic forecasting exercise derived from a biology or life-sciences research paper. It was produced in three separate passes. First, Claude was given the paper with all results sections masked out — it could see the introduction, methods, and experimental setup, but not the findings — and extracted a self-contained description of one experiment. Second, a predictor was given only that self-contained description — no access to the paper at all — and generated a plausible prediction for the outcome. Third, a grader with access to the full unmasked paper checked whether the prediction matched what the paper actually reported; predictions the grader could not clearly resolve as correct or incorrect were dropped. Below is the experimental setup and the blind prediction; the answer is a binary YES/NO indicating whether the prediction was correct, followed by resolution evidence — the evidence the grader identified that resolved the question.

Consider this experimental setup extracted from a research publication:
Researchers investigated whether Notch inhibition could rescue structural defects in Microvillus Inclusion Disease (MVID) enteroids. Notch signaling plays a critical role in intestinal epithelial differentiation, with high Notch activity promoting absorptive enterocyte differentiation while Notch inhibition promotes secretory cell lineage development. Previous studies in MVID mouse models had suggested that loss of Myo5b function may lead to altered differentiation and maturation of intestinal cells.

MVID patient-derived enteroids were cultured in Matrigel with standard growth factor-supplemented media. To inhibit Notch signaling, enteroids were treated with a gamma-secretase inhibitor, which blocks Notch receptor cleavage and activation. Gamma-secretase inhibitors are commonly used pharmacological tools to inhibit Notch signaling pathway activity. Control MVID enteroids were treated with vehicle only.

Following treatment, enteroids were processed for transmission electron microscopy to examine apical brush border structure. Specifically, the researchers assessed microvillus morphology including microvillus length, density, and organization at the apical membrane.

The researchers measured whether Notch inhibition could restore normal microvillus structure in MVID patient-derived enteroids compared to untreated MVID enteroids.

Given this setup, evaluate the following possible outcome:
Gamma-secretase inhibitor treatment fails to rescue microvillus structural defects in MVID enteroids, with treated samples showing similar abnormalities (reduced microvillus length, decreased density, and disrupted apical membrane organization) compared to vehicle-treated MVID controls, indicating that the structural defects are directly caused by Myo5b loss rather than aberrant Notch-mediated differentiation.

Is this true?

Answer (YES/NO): NO